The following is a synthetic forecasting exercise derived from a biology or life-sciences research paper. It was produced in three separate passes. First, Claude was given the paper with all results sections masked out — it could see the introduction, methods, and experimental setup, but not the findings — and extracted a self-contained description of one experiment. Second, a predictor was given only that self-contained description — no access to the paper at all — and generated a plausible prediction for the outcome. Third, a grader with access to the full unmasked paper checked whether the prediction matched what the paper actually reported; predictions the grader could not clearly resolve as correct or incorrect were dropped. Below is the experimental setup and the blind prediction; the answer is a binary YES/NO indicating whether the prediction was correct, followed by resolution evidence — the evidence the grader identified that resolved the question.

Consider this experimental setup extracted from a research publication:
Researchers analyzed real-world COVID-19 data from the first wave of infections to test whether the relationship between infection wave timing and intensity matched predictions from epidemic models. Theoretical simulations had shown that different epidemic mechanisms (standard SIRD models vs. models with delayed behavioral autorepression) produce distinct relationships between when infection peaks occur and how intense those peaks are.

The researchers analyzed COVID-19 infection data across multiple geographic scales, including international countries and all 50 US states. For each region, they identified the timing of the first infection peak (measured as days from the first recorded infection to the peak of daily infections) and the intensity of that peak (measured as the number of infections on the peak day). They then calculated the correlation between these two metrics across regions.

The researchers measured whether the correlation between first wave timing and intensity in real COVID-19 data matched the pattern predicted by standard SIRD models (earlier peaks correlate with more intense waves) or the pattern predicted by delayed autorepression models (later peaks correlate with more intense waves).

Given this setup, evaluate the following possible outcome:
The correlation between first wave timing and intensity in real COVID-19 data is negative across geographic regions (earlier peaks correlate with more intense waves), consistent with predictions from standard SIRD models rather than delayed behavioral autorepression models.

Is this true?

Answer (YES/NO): NO